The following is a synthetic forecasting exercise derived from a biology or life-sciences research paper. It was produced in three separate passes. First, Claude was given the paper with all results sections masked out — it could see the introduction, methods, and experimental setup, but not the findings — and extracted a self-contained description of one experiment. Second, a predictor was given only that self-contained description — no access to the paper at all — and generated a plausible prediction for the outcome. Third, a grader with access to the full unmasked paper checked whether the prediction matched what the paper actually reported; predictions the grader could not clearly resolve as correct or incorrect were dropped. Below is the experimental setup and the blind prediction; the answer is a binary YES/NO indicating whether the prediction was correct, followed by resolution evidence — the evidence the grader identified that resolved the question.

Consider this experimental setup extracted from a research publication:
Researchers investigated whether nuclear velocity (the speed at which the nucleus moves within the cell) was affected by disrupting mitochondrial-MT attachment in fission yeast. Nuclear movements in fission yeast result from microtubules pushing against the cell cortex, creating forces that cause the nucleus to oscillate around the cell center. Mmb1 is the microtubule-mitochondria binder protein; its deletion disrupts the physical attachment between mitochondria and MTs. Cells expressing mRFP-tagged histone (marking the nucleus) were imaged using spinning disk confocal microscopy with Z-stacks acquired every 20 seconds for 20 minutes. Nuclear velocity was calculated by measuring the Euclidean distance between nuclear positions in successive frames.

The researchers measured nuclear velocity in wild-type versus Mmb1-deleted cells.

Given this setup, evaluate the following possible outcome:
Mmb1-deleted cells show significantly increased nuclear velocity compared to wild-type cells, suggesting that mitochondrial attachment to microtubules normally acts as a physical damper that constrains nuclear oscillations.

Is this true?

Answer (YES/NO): YES